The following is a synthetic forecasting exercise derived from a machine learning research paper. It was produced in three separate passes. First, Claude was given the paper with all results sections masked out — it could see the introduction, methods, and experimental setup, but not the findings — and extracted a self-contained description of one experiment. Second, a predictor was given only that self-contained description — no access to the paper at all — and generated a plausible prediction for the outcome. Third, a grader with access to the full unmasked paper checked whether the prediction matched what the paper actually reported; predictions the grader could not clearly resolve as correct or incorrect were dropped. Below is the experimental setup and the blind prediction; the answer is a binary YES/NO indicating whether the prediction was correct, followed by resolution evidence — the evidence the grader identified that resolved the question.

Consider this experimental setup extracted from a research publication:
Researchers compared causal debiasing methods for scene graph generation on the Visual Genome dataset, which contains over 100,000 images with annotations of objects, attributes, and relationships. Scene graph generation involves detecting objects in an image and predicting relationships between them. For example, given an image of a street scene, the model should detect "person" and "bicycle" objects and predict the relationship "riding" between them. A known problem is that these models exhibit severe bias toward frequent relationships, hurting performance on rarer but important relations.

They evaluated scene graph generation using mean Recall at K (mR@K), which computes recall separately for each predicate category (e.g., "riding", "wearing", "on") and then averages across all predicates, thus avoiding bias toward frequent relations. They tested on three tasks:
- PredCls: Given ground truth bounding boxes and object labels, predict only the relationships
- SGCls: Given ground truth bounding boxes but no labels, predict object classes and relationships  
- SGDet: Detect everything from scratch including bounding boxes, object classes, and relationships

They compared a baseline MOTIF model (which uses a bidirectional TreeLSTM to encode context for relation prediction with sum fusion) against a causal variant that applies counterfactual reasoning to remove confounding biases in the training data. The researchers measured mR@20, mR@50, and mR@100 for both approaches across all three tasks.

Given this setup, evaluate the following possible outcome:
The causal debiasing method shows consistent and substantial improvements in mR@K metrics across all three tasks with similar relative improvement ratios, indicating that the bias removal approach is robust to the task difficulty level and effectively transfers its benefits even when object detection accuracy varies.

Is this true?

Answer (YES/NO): NO